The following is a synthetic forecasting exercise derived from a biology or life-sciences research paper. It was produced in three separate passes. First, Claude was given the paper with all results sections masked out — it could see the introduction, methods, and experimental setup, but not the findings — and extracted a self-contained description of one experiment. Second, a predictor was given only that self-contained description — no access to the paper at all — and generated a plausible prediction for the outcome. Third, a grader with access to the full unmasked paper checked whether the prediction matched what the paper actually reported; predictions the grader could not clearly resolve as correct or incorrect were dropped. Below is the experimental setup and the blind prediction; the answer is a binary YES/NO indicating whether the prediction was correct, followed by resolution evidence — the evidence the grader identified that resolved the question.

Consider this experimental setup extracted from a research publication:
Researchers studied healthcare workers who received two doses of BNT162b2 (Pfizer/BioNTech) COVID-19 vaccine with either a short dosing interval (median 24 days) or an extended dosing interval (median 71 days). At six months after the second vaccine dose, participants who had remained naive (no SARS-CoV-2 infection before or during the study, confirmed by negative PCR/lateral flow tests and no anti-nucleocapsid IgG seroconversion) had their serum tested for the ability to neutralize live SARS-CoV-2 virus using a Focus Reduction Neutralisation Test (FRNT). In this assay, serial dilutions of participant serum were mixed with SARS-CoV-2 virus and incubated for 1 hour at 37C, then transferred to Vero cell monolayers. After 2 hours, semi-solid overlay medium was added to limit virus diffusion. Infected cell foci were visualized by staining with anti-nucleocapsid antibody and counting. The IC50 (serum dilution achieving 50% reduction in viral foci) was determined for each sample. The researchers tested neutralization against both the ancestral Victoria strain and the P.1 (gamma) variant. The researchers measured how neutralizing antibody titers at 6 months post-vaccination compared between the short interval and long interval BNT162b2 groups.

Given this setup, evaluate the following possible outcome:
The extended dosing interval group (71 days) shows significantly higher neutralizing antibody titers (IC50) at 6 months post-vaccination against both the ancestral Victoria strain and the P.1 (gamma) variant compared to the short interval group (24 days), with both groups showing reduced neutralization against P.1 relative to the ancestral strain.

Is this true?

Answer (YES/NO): NO